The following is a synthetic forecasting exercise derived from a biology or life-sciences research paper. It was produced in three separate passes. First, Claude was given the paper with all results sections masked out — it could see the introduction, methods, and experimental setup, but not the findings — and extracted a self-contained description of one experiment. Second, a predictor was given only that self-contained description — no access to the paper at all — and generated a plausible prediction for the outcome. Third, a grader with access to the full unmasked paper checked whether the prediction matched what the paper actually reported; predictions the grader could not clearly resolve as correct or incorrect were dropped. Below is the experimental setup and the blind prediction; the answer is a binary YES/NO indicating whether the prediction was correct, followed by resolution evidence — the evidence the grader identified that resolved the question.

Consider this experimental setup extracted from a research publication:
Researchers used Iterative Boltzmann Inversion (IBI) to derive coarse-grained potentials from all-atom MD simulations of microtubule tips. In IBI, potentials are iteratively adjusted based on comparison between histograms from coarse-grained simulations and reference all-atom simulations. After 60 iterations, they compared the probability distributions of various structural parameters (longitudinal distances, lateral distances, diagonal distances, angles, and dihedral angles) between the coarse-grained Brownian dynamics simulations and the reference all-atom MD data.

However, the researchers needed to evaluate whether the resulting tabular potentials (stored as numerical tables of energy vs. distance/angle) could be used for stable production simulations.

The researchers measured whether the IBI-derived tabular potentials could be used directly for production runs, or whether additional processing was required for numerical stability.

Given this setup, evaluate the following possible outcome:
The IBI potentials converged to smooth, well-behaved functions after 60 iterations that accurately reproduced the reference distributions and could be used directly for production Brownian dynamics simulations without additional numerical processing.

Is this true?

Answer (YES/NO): NO